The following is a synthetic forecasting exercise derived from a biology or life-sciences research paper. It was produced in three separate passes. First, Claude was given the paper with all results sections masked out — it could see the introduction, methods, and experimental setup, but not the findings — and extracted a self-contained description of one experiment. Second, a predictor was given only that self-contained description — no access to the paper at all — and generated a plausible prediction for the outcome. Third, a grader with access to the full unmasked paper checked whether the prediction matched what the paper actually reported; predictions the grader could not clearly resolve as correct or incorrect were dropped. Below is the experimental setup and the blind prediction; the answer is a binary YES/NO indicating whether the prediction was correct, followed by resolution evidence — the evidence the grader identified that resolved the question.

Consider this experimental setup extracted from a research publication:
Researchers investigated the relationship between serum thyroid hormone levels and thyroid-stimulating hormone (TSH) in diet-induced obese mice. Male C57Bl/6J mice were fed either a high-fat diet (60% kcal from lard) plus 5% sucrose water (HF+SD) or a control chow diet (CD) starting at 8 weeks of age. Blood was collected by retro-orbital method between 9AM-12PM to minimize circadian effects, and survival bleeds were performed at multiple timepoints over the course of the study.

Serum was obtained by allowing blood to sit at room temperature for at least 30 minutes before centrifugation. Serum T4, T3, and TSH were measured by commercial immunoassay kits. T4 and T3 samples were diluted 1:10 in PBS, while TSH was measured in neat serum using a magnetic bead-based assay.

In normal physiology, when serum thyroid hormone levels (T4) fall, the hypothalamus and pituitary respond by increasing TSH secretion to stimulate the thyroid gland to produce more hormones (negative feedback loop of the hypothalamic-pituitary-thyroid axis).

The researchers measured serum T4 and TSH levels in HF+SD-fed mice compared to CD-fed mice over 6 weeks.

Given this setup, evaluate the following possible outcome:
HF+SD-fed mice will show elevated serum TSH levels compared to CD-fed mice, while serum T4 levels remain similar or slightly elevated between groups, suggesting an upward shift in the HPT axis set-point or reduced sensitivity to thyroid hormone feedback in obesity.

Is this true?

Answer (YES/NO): NO